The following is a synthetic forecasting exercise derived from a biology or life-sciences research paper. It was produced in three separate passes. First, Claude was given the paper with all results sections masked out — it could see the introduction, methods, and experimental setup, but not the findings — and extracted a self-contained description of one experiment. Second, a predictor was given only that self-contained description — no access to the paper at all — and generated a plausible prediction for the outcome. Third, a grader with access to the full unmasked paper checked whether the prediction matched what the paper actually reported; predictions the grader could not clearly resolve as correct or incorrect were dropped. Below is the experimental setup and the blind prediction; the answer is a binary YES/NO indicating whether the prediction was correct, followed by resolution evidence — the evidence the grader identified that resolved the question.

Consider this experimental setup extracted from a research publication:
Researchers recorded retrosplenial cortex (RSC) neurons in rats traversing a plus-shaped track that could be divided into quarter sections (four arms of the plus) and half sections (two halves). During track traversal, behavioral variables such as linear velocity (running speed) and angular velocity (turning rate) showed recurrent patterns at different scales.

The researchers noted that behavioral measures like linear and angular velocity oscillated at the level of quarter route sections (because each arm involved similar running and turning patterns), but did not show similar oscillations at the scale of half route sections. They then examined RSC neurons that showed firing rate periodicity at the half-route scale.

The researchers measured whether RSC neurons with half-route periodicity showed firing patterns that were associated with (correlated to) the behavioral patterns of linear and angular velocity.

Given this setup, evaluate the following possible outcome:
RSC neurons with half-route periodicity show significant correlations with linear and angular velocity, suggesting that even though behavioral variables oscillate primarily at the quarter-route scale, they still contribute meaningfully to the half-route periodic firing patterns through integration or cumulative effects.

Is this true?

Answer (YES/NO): NO